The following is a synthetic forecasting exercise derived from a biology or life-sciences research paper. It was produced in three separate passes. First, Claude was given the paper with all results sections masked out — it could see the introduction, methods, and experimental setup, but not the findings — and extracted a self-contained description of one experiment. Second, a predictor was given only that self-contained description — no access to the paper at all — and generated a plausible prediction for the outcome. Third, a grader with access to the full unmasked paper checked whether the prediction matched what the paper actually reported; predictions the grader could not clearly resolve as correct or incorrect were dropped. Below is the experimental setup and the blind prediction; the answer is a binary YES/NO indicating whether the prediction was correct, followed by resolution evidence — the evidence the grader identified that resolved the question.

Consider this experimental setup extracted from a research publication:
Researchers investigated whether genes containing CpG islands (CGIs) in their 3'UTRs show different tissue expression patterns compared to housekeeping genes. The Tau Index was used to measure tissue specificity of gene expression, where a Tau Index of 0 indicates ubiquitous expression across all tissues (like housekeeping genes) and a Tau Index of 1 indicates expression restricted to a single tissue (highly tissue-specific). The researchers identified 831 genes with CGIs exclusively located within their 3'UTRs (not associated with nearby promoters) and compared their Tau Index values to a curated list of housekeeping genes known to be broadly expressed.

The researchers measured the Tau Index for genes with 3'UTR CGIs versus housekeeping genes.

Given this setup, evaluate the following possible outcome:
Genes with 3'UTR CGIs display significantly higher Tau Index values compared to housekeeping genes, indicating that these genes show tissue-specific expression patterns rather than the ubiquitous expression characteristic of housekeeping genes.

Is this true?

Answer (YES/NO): YES